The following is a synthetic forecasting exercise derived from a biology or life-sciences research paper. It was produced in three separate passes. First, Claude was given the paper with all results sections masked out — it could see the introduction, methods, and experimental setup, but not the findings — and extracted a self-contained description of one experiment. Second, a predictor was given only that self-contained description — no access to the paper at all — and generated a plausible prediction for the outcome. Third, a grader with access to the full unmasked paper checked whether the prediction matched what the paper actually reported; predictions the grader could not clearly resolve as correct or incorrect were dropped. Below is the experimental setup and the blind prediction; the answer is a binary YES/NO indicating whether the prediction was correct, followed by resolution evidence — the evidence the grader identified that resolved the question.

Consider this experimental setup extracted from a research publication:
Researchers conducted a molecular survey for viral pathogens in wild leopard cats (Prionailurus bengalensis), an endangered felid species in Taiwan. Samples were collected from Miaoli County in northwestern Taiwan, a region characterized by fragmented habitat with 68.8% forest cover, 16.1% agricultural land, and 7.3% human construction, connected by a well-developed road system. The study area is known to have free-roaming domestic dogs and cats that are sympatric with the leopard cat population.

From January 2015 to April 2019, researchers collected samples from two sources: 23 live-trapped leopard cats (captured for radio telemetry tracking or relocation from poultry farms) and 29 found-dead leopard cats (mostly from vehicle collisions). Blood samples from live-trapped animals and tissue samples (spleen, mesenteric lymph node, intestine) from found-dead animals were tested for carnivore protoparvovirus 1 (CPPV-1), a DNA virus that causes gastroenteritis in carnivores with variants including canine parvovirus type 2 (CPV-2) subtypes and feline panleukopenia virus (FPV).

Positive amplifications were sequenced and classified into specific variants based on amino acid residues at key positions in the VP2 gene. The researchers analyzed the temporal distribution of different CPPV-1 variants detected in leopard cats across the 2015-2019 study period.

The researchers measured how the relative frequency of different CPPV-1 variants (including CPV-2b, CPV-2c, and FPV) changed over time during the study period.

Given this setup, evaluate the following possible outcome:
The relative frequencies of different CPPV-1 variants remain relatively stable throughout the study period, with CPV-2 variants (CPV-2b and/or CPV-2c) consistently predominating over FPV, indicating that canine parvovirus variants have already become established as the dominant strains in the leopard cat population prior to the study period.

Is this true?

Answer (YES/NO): NO